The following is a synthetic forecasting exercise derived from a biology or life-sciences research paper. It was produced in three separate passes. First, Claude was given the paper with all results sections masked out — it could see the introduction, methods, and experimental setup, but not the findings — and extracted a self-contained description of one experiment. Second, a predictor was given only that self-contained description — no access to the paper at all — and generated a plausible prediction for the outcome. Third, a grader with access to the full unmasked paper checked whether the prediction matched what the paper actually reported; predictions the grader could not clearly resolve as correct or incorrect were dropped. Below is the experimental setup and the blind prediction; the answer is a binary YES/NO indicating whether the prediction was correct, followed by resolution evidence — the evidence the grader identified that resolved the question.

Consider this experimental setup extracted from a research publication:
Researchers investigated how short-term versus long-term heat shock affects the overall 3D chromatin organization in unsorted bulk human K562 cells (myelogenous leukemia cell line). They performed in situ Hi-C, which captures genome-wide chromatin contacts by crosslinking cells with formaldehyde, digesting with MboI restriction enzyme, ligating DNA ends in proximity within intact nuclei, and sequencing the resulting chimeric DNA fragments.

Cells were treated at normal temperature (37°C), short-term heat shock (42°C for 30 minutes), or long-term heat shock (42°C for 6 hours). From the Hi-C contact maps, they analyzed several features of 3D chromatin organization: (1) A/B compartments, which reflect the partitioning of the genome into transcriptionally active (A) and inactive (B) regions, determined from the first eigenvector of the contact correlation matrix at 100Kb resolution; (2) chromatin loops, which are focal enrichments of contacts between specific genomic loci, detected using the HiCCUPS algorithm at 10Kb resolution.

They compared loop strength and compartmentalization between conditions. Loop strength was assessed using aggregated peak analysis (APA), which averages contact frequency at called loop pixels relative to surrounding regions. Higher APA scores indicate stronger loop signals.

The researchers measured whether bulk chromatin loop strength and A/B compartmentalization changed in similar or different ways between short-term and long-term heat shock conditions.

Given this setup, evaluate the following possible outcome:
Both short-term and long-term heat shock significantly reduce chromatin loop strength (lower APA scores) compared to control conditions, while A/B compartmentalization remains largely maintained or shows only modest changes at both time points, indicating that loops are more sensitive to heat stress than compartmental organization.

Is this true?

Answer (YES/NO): NO